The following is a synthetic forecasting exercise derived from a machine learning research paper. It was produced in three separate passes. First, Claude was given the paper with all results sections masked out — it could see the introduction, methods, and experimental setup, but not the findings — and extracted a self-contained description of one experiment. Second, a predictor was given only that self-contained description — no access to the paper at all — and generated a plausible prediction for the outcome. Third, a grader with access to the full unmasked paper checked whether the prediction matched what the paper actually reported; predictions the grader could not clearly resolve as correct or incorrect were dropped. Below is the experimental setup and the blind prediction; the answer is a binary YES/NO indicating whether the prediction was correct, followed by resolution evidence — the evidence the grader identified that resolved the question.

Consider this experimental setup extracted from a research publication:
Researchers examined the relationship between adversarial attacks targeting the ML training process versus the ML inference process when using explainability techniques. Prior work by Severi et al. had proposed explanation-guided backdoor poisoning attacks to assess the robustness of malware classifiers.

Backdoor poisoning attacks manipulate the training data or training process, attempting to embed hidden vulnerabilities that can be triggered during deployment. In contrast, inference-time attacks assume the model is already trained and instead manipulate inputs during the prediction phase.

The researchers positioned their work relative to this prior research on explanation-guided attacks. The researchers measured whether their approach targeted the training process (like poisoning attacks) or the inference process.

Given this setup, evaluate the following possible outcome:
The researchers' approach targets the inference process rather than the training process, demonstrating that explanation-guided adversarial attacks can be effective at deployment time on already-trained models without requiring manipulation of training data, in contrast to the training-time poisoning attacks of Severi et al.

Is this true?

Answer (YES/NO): YES